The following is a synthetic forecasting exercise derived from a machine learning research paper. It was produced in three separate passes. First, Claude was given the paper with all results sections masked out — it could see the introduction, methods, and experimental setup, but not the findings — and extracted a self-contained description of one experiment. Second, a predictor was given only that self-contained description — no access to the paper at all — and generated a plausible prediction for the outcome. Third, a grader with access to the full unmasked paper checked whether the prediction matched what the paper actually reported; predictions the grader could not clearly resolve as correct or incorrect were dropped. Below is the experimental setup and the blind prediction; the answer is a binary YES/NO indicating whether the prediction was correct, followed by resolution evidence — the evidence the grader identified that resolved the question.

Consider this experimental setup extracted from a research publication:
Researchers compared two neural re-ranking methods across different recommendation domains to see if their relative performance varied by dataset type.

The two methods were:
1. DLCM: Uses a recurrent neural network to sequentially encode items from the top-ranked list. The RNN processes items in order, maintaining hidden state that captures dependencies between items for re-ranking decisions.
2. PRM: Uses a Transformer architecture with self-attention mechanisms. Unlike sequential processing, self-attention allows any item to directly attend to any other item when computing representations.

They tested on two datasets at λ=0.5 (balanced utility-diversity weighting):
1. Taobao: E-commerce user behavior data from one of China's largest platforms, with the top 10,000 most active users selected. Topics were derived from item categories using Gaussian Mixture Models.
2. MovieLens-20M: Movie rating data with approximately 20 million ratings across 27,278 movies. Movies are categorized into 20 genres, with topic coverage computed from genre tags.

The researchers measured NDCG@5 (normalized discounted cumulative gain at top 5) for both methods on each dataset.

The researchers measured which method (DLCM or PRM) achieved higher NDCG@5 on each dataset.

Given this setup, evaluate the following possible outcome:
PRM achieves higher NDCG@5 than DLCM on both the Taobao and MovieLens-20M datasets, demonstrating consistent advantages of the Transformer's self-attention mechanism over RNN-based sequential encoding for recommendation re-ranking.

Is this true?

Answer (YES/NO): NO